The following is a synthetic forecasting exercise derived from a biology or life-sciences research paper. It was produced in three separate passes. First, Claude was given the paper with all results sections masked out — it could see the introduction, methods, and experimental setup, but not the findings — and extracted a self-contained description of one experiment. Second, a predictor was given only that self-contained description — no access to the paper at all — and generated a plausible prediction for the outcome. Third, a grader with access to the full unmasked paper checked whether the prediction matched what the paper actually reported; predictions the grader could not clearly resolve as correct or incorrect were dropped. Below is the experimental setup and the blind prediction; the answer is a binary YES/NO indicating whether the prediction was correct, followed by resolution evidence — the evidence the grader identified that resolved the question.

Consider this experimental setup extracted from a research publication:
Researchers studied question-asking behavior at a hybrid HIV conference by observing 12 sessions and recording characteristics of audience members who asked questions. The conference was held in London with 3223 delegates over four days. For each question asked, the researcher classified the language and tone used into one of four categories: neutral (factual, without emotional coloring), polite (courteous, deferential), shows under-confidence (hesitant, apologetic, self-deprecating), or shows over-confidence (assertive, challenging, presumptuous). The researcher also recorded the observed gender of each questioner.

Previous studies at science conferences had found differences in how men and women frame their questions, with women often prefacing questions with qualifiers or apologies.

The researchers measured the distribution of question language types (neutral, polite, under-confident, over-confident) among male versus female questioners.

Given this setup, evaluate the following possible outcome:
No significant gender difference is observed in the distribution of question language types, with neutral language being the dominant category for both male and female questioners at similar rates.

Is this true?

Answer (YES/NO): NO